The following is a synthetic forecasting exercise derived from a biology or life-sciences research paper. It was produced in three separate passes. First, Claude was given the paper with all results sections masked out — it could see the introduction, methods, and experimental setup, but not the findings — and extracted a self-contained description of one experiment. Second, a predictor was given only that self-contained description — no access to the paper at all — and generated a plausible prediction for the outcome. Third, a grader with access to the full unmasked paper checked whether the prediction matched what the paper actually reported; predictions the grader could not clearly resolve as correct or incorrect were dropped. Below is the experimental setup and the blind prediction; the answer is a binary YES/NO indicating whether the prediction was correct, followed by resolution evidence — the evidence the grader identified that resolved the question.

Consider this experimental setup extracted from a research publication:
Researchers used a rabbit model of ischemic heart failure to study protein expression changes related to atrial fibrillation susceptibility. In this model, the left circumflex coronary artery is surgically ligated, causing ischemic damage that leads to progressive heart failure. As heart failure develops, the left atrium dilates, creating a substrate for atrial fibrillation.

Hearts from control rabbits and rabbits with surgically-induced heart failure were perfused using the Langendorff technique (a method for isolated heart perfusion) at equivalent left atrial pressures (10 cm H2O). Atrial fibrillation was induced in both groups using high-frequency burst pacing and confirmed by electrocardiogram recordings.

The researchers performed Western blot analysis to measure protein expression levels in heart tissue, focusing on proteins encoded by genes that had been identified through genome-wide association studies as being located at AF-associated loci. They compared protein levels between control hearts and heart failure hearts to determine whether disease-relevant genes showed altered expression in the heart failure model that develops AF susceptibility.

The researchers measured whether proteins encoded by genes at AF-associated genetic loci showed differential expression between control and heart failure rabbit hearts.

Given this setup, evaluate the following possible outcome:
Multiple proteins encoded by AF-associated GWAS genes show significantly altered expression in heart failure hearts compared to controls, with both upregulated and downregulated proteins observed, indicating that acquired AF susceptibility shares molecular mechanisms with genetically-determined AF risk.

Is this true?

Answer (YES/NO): NO